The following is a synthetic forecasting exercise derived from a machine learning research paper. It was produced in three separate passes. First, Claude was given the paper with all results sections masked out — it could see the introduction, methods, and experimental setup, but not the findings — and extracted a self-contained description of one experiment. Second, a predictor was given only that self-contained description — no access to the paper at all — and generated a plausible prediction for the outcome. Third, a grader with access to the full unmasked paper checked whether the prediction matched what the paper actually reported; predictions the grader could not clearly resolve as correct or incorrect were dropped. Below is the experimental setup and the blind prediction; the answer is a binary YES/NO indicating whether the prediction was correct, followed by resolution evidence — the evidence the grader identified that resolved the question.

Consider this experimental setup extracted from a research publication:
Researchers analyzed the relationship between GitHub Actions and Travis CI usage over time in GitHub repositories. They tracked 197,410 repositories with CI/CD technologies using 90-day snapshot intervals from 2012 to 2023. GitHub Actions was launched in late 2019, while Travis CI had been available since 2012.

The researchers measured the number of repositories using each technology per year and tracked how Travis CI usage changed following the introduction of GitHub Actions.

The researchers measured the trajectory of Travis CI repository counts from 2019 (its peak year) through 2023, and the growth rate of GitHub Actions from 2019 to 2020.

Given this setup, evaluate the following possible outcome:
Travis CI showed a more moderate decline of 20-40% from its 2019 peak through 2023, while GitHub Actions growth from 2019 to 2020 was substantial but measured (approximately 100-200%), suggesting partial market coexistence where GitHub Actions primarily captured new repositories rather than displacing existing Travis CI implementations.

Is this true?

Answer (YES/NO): NO